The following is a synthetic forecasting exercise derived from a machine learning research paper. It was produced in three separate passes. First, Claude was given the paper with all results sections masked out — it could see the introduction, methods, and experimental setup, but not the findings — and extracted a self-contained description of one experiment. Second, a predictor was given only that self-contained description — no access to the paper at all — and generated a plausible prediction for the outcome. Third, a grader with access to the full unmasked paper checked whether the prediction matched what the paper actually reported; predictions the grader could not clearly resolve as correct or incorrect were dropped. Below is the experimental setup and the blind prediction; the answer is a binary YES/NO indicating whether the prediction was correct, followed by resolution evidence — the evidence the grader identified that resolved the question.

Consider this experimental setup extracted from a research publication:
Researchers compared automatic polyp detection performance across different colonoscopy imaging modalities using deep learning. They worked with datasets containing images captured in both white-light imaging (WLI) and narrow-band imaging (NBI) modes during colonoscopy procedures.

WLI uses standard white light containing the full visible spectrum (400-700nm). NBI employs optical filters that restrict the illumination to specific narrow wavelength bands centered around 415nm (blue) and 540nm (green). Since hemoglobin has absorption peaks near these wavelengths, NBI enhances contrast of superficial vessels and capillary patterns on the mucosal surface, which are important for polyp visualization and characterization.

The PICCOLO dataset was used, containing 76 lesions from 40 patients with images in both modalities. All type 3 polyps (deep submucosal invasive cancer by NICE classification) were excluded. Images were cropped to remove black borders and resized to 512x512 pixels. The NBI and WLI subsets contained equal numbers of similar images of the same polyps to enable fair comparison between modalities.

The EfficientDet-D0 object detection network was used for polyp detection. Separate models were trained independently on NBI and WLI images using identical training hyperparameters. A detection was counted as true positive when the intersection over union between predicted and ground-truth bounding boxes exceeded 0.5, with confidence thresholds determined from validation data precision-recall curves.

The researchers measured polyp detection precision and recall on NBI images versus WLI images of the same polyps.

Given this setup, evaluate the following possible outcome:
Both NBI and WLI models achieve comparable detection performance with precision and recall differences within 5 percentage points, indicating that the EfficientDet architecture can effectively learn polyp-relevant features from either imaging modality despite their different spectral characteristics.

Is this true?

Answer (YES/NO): NO